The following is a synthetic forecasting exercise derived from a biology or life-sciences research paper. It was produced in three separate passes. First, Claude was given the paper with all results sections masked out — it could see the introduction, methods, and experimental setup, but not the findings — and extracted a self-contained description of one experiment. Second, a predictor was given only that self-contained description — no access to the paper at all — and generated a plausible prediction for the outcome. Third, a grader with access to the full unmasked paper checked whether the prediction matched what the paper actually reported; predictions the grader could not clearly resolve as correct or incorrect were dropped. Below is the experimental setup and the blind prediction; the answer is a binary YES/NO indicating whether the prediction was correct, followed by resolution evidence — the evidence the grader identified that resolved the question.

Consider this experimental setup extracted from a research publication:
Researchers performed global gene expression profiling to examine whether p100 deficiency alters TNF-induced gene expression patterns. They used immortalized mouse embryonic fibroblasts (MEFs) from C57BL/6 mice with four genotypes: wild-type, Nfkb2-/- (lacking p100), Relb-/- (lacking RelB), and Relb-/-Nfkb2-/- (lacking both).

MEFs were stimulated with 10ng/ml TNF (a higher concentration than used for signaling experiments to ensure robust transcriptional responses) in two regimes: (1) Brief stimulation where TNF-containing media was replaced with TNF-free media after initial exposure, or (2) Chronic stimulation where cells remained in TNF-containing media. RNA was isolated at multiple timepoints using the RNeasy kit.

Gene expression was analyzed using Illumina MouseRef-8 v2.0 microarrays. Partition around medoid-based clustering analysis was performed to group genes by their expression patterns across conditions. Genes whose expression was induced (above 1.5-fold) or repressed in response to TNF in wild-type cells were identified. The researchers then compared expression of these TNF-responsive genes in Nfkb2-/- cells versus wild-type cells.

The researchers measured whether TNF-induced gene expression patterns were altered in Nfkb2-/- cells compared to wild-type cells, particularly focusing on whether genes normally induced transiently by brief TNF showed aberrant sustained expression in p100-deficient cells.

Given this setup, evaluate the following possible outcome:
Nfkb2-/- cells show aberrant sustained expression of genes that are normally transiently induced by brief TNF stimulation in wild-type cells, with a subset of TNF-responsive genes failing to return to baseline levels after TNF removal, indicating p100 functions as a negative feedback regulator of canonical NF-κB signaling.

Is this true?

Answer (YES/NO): NO